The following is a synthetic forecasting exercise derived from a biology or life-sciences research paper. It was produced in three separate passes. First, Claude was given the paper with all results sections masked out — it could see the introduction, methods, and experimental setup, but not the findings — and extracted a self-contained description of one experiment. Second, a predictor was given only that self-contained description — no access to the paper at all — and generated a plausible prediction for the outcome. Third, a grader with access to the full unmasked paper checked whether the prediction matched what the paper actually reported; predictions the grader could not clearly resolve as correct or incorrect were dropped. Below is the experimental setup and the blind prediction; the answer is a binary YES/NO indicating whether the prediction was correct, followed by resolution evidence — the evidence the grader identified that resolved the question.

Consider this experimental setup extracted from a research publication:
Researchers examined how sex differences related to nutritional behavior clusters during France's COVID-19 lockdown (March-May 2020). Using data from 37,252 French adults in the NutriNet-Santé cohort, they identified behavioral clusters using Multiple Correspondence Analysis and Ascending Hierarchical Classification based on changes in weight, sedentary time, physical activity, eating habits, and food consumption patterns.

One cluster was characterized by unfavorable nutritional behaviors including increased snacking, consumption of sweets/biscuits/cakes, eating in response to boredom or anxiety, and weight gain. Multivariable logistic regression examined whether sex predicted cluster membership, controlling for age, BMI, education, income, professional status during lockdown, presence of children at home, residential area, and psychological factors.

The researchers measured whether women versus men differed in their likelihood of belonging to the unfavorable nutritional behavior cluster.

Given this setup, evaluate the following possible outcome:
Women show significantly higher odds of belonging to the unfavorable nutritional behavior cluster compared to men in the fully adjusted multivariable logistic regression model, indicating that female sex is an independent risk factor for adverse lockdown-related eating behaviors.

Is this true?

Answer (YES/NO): YES